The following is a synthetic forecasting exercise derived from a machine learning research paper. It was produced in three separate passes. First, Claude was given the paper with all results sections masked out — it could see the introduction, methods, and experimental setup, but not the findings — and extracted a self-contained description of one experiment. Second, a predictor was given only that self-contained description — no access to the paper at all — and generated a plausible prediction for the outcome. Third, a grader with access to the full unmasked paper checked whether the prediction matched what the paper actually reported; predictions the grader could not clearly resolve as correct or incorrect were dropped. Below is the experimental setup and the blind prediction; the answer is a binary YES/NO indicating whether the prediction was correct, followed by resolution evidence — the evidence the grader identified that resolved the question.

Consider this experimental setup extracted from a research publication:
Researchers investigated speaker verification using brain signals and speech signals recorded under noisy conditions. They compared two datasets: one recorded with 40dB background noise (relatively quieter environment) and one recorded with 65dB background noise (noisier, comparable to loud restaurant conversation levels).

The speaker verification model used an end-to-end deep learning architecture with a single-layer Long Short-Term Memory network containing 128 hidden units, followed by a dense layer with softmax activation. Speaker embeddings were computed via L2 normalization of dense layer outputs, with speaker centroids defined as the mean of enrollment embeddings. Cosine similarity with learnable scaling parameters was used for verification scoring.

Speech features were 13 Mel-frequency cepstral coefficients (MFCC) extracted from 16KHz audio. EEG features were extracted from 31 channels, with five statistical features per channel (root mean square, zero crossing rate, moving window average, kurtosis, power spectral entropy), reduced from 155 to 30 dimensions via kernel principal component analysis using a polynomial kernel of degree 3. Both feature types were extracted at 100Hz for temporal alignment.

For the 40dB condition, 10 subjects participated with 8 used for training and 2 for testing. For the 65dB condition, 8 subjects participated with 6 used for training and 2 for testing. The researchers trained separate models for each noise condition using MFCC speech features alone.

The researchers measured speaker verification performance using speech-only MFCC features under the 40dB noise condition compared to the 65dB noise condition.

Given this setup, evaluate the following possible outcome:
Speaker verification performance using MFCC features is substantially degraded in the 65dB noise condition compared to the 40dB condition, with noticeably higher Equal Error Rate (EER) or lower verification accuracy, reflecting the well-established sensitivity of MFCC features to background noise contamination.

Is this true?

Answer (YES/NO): YES